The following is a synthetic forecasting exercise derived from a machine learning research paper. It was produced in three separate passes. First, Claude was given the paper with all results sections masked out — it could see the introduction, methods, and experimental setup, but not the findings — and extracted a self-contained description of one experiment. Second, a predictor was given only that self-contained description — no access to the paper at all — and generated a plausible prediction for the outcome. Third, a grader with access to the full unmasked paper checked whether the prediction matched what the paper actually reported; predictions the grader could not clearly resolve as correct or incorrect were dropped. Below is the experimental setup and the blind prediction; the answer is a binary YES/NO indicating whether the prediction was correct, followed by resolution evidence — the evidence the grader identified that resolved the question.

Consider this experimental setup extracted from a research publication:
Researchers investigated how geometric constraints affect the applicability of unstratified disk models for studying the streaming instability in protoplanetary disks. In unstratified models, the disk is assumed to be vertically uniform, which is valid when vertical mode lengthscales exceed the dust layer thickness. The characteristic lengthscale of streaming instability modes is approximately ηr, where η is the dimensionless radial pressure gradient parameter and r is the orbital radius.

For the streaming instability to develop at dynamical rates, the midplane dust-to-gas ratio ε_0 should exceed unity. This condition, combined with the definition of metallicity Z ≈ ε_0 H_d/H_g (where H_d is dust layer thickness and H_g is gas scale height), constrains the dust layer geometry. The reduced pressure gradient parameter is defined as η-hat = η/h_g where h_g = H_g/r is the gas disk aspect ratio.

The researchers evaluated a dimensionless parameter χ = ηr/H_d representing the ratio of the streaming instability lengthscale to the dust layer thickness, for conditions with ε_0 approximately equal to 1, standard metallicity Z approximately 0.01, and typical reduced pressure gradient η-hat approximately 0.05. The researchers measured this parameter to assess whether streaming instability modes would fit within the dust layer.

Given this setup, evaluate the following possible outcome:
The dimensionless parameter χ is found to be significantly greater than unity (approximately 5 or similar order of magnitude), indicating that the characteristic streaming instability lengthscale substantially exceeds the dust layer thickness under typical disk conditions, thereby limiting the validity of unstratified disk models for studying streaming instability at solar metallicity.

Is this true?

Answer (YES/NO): YES